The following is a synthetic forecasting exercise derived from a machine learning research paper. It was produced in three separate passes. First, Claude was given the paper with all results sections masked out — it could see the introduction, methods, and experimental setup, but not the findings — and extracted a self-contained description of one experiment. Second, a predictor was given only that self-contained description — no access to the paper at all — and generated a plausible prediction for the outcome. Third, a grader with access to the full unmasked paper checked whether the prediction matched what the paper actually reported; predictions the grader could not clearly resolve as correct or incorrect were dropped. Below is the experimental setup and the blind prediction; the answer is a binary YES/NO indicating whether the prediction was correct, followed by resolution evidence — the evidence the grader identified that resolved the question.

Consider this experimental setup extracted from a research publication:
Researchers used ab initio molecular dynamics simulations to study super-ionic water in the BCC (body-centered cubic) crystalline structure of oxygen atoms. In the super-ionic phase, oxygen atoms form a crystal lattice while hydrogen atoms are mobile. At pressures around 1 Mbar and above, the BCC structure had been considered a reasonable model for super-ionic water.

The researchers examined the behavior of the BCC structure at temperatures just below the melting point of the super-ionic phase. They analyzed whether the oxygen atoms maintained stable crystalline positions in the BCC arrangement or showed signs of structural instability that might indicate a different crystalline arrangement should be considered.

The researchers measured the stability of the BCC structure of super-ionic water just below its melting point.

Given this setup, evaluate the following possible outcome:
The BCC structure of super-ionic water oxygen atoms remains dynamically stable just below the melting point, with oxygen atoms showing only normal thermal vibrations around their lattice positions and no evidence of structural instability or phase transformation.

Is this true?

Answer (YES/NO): NO